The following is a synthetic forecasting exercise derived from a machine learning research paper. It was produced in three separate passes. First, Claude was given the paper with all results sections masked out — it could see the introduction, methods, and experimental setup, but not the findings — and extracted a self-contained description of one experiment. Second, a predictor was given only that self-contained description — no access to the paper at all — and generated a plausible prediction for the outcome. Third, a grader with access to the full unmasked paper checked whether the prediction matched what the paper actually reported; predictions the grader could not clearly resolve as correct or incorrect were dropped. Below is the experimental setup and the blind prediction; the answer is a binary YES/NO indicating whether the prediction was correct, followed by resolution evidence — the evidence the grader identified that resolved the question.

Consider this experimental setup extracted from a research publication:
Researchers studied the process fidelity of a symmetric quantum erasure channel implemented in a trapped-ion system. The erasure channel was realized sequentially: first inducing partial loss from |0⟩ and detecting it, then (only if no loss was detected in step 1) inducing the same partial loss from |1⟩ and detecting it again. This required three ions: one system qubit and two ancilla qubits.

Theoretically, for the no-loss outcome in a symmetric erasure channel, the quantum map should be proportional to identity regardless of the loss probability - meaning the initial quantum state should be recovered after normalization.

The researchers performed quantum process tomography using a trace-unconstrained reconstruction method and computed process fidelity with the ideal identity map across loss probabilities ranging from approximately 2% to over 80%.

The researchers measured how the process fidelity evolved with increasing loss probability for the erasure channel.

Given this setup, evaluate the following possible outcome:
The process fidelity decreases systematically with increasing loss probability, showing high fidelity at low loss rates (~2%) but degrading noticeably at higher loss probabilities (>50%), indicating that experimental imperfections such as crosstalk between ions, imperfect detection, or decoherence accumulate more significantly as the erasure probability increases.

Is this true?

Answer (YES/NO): NO